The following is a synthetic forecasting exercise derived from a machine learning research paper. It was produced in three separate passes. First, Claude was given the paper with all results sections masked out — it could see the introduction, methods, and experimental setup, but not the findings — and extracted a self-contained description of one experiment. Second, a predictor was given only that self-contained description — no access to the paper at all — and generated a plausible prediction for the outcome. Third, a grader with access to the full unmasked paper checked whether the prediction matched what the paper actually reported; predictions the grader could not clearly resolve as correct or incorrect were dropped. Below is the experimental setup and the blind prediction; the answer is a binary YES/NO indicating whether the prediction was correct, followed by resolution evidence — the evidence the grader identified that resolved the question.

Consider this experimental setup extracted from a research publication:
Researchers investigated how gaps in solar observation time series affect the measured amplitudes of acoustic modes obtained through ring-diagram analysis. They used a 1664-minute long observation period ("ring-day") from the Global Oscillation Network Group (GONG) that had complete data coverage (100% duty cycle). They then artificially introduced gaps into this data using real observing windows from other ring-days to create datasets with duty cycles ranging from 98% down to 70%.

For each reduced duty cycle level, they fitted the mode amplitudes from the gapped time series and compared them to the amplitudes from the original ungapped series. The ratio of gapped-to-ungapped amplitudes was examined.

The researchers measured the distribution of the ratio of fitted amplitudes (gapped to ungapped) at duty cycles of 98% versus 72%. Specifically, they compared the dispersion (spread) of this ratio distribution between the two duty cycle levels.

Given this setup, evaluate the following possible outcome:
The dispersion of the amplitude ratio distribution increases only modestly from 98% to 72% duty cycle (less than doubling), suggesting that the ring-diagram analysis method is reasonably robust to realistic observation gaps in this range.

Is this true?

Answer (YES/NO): NO